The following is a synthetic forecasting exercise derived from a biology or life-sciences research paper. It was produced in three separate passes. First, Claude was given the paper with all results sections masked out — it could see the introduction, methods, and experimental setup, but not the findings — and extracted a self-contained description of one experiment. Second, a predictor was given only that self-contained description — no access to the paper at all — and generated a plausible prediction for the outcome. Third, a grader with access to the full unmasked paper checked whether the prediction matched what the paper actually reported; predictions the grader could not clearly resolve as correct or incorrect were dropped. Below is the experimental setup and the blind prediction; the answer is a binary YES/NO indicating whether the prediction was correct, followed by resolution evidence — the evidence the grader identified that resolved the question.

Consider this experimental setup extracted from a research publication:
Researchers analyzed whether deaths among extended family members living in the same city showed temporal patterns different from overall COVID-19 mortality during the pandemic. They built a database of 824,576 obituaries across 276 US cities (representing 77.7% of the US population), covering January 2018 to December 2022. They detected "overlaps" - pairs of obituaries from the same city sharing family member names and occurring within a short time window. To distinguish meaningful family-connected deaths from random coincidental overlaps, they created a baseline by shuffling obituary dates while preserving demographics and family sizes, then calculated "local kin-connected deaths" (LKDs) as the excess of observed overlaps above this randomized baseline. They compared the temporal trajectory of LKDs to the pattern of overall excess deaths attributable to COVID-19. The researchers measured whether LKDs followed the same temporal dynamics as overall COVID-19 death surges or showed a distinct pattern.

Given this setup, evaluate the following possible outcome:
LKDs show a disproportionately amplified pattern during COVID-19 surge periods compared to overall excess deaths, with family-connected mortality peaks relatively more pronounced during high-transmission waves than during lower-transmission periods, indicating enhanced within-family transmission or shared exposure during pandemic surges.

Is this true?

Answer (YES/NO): NO